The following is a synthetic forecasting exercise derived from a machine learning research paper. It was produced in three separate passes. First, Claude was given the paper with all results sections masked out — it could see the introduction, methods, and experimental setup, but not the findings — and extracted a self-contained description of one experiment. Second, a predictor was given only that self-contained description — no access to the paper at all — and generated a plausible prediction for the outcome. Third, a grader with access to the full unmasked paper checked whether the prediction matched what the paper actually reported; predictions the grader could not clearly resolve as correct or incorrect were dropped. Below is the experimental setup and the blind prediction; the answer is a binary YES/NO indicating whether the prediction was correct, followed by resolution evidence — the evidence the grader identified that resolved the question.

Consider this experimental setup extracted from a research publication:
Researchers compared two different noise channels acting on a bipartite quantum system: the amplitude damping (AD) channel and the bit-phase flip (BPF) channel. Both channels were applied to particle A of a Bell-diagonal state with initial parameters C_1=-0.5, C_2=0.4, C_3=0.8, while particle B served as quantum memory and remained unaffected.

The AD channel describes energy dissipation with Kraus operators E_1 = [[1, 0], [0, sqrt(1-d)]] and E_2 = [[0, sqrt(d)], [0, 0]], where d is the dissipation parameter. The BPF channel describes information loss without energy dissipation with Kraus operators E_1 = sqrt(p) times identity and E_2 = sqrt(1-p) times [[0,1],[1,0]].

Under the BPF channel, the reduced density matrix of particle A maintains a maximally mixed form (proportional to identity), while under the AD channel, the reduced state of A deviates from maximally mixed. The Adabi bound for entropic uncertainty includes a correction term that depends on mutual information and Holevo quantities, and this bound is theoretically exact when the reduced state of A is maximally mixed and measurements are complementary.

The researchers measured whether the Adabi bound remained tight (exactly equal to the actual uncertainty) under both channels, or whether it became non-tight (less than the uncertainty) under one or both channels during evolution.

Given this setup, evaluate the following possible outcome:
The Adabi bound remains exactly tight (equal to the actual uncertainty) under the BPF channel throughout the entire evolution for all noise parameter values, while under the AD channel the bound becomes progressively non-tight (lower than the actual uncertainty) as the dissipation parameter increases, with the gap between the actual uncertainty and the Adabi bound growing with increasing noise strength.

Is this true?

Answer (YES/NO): NO